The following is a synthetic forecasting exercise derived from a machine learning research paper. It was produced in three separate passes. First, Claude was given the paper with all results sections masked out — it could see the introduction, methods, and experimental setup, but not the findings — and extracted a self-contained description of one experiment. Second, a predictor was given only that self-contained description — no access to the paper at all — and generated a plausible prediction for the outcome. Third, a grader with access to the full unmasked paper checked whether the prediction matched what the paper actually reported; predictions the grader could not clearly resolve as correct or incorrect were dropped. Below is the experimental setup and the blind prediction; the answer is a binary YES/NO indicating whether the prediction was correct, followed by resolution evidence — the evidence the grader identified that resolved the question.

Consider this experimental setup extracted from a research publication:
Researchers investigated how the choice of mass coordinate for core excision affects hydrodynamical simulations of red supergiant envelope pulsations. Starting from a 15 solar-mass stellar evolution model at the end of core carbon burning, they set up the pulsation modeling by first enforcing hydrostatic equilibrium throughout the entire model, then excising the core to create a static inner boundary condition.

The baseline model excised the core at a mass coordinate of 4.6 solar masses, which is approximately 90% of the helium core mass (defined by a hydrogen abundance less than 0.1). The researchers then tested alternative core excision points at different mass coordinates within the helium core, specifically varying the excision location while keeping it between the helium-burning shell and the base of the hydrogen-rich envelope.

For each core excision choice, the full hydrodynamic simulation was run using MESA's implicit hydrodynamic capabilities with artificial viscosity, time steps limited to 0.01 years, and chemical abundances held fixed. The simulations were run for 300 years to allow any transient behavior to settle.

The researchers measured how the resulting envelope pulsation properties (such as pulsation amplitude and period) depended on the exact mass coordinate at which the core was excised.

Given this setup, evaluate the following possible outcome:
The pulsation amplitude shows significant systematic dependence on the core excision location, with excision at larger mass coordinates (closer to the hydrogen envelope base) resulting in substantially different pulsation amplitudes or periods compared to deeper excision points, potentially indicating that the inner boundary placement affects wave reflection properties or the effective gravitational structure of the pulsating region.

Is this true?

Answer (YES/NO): NO